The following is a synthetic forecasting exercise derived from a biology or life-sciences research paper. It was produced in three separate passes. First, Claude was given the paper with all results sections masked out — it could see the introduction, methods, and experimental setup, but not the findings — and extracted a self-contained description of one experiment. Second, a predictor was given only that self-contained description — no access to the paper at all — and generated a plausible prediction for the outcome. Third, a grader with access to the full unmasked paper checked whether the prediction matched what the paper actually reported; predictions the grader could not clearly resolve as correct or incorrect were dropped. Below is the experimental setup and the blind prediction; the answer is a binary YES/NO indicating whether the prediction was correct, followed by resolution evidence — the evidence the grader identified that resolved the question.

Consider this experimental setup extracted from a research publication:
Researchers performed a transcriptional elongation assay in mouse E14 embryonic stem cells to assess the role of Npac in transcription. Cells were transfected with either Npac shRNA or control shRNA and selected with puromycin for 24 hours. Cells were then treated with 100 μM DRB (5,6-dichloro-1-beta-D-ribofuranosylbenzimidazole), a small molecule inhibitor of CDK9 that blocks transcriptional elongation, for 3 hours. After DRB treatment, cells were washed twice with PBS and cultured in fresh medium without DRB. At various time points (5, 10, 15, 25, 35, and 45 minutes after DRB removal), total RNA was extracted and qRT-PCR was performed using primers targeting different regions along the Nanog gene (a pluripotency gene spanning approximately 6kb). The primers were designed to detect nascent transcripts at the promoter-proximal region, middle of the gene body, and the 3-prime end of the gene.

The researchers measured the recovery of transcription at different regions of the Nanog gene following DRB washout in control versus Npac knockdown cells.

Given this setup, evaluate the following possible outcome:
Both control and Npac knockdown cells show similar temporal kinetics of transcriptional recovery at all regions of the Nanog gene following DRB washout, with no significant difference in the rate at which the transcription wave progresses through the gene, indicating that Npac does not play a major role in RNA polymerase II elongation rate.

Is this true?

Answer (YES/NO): NO